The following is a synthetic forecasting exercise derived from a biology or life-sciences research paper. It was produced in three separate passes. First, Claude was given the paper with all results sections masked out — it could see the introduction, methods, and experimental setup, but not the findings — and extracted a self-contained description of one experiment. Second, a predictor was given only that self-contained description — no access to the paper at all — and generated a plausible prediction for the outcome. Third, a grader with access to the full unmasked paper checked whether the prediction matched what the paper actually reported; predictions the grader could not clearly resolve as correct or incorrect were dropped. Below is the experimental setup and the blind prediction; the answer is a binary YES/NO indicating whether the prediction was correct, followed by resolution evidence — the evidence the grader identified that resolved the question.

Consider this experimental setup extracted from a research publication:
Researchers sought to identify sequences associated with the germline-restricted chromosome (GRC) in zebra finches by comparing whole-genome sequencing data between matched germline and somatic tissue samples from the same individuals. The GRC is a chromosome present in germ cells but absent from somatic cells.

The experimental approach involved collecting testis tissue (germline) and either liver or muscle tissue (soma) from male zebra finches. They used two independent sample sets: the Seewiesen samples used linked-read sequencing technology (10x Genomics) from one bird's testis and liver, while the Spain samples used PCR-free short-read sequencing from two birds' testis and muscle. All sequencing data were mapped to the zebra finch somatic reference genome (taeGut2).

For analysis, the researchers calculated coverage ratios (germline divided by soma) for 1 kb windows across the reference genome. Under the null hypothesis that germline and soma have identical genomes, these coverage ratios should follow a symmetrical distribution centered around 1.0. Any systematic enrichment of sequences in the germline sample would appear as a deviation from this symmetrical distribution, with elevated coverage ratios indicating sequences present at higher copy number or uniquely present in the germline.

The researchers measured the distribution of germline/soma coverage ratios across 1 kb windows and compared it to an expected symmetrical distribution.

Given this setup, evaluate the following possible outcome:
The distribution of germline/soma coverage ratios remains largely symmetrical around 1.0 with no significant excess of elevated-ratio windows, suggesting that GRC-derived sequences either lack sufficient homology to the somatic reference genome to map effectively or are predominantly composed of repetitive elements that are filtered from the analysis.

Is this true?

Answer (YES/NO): NO